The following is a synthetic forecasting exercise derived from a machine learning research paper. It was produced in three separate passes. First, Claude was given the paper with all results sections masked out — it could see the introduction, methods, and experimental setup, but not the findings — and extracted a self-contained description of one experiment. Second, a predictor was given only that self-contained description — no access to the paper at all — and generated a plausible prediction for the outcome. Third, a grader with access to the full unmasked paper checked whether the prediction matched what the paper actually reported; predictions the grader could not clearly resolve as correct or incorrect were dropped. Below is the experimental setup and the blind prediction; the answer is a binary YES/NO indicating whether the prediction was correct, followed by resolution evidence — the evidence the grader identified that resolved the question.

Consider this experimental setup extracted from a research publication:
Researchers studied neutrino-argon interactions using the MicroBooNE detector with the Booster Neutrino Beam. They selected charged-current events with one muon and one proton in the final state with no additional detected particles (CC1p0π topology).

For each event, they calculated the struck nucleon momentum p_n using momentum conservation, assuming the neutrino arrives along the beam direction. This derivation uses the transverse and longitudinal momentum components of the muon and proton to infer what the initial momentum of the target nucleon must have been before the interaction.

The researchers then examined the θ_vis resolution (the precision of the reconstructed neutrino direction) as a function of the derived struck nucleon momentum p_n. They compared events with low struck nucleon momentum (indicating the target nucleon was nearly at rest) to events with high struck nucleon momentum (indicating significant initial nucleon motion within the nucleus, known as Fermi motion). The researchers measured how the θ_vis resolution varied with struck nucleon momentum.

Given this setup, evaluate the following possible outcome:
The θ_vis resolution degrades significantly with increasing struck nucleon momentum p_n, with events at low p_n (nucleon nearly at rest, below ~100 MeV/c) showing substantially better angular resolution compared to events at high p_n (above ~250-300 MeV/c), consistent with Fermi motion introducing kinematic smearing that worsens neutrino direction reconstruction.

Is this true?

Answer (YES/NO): YES